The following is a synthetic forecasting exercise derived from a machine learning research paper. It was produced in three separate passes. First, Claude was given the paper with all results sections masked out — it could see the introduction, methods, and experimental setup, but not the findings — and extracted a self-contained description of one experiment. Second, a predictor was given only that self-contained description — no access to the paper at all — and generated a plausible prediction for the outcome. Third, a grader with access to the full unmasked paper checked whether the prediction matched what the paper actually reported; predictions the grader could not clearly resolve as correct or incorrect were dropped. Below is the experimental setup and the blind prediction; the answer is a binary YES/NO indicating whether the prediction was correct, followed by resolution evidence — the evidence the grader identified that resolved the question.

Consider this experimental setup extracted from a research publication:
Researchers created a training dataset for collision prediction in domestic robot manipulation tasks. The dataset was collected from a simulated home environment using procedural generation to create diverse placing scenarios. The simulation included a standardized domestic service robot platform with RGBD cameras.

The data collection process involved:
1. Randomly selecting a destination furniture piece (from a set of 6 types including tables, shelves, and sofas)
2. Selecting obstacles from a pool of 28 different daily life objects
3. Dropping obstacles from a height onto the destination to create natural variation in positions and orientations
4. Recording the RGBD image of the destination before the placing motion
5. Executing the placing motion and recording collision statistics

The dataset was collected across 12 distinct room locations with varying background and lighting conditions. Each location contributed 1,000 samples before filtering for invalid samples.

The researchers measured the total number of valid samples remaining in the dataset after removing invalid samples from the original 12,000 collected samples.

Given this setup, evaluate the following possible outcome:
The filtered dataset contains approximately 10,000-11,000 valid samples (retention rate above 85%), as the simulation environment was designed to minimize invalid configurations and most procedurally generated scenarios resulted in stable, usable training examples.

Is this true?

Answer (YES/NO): NO